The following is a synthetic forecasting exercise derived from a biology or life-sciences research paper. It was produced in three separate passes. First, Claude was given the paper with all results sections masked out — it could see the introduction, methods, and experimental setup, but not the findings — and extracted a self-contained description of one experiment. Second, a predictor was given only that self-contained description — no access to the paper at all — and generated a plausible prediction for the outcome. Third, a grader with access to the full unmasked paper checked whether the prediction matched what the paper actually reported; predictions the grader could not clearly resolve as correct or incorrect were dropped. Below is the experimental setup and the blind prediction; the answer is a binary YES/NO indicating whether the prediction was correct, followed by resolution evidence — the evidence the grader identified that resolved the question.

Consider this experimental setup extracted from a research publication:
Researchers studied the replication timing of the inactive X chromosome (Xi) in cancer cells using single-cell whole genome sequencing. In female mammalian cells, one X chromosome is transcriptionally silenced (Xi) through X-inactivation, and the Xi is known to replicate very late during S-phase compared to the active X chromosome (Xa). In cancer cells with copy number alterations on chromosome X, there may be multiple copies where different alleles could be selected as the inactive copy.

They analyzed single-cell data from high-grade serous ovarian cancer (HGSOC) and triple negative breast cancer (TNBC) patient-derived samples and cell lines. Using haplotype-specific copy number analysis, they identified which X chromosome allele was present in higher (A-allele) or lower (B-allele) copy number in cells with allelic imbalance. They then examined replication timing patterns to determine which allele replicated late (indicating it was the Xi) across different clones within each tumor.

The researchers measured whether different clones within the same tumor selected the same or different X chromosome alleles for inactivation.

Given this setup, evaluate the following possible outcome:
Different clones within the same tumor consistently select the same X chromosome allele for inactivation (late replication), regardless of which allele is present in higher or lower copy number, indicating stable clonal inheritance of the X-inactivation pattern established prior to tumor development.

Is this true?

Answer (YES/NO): YES